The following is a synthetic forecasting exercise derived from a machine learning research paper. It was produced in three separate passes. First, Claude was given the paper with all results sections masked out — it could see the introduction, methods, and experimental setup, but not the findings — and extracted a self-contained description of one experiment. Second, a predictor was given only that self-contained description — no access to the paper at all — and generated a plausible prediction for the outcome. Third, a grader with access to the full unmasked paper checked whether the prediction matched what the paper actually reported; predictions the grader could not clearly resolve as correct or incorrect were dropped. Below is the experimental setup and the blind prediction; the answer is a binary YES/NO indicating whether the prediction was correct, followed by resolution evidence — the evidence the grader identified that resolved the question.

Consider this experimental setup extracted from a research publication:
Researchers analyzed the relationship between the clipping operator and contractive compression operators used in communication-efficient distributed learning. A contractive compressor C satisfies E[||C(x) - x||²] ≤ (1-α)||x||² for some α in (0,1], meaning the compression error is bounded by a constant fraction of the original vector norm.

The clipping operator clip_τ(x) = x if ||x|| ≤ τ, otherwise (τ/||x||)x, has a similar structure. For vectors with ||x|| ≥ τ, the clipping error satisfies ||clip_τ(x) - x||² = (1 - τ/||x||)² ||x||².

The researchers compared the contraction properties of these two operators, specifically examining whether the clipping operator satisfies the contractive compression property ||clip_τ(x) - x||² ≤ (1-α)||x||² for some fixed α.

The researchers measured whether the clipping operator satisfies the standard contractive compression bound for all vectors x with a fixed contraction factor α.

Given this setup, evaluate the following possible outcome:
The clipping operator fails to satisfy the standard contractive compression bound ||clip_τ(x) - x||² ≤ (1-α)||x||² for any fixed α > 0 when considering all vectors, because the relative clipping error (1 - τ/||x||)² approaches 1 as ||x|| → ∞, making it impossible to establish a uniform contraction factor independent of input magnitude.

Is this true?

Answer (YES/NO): YES